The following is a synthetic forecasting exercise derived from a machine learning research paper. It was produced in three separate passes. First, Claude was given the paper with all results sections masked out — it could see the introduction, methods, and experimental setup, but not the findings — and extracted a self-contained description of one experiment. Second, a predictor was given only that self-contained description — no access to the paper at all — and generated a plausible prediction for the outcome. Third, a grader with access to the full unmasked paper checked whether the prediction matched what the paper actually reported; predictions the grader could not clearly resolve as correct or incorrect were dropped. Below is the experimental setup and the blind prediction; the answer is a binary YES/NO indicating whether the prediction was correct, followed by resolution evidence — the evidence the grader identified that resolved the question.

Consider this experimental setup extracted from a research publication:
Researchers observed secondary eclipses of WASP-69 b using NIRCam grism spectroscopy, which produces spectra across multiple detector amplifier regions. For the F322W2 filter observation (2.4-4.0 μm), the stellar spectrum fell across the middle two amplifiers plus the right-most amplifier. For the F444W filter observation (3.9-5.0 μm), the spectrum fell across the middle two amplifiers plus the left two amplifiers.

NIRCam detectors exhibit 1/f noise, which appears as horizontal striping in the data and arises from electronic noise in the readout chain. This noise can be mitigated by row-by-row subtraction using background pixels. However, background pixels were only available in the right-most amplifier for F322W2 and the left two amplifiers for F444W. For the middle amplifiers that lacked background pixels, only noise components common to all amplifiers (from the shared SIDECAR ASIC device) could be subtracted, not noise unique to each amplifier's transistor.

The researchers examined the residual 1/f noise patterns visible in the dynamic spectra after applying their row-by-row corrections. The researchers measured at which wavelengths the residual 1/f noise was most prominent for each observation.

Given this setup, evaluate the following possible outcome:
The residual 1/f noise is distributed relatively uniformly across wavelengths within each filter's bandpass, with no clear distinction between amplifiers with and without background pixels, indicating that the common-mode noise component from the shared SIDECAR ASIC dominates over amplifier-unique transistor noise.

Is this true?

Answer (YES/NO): NO